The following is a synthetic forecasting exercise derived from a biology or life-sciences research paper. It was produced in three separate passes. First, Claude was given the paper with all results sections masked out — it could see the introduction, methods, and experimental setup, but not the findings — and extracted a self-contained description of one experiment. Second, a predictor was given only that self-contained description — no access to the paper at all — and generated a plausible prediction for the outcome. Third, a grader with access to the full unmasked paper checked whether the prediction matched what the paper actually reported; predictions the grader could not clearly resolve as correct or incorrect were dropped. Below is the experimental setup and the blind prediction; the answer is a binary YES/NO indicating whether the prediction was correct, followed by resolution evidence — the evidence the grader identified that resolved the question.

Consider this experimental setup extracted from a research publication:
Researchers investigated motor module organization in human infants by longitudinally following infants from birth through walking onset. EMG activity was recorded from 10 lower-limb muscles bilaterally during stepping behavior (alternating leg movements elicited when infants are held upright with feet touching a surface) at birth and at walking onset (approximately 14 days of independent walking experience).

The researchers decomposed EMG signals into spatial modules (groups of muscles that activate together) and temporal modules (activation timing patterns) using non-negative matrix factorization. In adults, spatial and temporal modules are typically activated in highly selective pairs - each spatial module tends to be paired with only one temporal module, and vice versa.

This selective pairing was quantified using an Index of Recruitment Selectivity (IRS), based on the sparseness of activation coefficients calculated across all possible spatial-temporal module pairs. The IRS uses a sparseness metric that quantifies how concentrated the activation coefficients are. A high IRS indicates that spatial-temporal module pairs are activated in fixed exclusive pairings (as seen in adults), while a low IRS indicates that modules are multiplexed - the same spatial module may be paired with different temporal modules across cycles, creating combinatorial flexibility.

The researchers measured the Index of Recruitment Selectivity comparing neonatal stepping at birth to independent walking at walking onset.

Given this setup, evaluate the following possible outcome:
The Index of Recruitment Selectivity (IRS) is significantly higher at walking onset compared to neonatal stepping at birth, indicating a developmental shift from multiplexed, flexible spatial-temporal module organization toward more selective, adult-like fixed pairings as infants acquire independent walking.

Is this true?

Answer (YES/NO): NO